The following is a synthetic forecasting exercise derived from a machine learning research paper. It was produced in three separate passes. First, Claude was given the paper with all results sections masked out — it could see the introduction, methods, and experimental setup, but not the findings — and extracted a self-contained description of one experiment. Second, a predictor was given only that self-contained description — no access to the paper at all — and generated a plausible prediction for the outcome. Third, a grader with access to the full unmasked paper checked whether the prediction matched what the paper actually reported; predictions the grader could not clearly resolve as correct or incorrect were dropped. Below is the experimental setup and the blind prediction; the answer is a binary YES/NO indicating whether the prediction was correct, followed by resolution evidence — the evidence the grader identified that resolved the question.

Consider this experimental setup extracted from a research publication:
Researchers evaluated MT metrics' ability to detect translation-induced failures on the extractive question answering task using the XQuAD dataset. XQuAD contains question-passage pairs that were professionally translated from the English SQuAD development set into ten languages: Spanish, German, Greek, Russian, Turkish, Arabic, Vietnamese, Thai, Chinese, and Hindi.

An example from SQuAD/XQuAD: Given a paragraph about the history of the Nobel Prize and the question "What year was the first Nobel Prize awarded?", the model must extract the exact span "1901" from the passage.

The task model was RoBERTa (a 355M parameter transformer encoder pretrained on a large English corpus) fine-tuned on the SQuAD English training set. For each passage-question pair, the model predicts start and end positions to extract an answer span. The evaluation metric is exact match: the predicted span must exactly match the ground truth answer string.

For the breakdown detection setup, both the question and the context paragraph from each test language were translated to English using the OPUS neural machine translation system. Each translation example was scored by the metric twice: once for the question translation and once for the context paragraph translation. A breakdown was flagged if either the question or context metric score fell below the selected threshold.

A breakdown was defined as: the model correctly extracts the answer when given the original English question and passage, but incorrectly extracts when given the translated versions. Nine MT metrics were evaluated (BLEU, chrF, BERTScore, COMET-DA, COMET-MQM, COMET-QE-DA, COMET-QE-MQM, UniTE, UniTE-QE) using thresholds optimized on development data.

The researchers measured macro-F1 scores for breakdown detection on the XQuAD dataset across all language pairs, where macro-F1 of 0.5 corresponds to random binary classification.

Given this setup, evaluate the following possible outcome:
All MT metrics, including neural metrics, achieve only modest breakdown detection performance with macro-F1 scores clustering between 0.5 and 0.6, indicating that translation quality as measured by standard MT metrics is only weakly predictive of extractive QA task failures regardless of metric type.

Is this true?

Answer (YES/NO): YES